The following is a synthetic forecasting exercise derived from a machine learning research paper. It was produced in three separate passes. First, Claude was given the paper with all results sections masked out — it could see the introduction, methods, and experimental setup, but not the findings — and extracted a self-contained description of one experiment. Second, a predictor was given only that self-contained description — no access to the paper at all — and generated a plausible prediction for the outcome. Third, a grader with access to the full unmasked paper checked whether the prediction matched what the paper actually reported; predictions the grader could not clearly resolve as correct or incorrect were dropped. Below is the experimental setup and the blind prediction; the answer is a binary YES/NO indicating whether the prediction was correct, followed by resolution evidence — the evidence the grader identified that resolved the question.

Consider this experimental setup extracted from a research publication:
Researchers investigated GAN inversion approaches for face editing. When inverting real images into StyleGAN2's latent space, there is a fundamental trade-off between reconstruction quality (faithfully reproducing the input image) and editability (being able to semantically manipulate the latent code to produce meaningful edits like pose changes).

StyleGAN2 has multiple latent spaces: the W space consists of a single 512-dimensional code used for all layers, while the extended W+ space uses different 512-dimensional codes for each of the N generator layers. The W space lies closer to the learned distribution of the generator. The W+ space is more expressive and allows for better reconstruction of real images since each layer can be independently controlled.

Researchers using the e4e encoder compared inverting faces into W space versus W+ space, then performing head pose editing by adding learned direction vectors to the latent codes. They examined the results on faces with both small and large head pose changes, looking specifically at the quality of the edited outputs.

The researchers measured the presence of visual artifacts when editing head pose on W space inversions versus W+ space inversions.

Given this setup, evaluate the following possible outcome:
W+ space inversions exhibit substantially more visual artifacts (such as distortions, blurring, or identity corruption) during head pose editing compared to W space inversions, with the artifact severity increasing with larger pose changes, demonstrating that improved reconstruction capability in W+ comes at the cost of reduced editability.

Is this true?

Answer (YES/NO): NO